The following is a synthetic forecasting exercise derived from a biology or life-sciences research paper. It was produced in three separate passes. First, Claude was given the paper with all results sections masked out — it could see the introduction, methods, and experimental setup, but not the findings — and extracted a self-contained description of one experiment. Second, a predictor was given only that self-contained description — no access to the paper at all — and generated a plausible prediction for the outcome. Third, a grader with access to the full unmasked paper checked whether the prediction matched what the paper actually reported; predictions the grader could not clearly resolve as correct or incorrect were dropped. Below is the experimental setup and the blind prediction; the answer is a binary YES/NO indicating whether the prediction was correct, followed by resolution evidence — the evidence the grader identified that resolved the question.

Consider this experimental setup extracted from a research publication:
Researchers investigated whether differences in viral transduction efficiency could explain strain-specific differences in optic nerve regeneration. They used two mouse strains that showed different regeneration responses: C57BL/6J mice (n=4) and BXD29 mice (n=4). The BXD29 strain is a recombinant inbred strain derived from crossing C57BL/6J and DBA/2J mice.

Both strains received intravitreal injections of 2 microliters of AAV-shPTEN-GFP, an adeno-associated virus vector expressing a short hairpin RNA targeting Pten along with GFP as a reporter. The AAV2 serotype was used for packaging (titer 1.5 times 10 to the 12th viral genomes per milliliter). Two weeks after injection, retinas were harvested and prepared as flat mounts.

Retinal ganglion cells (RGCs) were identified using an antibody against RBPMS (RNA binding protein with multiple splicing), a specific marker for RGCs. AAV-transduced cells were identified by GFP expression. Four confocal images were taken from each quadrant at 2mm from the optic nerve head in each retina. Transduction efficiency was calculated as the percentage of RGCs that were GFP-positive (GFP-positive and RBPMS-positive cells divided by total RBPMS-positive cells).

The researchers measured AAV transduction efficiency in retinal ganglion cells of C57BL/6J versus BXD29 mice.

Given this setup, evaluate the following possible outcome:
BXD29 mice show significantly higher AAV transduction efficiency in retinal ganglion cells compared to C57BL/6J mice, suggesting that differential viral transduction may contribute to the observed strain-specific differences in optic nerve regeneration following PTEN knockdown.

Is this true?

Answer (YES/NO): NO